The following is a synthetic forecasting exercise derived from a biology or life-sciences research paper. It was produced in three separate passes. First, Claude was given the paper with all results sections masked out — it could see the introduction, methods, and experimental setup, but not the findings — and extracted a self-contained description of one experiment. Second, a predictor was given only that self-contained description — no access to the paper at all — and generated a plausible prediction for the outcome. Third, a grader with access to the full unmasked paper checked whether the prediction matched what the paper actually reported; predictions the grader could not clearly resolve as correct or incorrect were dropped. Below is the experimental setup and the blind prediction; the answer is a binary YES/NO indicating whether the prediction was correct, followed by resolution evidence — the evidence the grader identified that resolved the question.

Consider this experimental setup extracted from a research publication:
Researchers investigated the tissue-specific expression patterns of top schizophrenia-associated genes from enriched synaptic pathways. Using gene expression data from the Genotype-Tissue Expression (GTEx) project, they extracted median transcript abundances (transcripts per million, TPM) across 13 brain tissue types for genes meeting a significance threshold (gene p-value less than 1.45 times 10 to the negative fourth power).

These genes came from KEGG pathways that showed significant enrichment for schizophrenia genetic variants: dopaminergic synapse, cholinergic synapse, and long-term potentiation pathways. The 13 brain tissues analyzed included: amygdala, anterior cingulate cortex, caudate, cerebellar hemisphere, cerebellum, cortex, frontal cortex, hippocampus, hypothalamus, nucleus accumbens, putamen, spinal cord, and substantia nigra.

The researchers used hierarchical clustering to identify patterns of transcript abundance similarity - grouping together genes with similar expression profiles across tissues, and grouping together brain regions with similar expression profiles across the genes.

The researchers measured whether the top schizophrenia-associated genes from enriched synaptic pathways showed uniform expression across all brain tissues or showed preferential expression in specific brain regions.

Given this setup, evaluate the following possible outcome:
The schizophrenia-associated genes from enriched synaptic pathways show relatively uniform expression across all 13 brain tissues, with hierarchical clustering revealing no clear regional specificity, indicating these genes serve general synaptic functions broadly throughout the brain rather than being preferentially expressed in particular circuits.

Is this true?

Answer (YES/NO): YES